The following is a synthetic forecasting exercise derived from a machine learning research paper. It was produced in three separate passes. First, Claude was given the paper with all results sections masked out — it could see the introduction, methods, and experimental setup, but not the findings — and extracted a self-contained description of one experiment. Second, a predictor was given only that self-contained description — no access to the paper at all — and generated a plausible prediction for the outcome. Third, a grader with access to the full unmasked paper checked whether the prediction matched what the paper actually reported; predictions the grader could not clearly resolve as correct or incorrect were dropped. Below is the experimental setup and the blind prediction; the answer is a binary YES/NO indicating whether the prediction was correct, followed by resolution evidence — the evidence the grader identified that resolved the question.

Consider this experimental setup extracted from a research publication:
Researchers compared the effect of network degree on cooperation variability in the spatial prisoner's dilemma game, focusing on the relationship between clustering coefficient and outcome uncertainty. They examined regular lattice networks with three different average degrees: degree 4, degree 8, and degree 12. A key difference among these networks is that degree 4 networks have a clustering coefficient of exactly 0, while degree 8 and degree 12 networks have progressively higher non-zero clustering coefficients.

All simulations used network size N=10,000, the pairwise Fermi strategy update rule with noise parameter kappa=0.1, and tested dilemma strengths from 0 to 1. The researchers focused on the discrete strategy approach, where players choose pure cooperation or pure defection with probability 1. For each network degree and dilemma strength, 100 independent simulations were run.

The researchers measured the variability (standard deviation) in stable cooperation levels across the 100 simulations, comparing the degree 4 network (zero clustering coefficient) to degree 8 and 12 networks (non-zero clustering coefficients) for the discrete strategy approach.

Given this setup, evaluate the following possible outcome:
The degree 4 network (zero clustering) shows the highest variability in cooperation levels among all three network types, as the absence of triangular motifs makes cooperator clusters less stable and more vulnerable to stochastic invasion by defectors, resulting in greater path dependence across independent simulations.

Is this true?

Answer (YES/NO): NO